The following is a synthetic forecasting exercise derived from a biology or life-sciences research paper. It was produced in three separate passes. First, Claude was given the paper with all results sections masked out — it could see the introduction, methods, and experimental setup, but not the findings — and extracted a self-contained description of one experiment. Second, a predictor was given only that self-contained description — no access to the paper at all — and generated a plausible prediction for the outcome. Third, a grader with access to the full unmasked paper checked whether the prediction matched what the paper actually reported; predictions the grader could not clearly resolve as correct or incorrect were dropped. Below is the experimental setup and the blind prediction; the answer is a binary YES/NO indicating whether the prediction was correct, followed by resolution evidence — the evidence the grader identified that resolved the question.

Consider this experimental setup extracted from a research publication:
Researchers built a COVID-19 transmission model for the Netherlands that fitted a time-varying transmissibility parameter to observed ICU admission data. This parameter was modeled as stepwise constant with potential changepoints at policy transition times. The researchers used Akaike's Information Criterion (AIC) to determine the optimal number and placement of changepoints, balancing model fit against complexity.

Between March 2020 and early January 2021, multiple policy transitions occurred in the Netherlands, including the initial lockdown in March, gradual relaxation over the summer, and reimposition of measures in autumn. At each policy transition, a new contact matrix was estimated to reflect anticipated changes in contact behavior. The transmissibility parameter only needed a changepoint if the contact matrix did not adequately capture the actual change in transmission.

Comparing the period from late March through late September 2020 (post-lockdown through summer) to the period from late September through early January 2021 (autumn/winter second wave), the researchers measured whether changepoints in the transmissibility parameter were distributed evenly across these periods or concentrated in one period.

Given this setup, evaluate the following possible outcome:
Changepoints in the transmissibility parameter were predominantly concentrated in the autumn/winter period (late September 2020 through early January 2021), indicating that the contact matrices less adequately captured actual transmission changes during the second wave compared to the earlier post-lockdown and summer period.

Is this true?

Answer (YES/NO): YES